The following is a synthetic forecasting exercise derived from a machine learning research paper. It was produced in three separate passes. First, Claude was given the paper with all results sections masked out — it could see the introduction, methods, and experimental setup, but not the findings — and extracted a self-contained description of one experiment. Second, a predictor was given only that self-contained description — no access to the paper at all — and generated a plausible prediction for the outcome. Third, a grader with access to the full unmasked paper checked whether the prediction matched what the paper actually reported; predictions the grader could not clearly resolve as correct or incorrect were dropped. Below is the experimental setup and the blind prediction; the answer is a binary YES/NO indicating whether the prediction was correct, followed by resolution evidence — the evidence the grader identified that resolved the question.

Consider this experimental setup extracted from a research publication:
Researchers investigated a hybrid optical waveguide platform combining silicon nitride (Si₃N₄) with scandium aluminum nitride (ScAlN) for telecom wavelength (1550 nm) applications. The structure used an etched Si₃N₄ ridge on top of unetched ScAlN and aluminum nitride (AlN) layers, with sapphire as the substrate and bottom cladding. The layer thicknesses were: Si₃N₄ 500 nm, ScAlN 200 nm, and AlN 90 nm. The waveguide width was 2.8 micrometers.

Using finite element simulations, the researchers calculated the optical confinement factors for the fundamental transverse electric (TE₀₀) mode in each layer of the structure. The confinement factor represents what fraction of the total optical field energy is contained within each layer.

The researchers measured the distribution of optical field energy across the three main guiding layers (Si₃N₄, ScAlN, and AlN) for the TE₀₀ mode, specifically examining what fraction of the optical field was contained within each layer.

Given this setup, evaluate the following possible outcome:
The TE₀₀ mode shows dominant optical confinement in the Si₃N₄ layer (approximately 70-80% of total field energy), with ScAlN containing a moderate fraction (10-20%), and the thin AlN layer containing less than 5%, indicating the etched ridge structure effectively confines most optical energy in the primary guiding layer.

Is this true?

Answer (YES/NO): NO